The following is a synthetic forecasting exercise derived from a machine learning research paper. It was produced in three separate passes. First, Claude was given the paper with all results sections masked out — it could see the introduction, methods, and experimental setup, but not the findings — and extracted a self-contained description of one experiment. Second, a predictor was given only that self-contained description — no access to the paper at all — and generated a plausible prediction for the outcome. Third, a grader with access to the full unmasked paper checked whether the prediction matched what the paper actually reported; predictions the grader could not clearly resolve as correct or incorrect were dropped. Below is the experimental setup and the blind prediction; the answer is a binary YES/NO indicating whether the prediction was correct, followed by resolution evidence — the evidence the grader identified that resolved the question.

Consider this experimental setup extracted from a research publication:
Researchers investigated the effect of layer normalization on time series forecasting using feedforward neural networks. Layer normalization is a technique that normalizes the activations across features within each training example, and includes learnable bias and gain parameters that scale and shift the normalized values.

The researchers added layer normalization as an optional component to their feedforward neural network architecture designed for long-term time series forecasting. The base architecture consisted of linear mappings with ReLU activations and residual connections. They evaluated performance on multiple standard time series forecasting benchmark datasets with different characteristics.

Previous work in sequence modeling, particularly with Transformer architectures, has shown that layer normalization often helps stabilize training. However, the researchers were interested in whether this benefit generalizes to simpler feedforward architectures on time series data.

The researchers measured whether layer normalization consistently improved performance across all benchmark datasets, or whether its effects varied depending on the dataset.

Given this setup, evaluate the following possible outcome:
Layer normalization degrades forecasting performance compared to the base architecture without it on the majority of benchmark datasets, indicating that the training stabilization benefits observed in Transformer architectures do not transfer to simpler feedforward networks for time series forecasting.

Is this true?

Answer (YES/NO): NO